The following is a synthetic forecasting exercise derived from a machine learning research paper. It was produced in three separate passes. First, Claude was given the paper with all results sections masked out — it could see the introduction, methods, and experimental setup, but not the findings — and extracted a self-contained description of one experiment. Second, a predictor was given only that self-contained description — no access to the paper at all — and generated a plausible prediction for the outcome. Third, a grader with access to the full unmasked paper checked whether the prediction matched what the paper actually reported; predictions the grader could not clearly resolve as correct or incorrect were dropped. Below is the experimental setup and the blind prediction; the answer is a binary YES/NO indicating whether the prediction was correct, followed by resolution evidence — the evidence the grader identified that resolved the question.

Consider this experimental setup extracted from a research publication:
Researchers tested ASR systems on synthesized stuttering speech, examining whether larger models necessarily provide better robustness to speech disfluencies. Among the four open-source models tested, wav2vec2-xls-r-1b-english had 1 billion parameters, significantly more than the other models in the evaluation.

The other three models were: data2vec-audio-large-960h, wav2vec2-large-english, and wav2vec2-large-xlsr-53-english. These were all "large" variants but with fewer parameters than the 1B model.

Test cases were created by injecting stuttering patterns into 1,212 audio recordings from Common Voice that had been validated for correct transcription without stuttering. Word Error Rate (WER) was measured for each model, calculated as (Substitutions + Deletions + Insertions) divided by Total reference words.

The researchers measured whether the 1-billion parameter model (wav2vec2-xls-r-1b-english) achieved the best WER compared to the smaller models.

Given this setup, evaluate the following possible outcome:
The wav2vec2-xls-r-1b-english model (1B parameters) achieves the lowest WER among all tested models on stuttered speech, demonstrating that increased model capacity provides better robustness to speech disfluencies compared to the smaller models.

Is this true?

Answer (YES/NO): NO